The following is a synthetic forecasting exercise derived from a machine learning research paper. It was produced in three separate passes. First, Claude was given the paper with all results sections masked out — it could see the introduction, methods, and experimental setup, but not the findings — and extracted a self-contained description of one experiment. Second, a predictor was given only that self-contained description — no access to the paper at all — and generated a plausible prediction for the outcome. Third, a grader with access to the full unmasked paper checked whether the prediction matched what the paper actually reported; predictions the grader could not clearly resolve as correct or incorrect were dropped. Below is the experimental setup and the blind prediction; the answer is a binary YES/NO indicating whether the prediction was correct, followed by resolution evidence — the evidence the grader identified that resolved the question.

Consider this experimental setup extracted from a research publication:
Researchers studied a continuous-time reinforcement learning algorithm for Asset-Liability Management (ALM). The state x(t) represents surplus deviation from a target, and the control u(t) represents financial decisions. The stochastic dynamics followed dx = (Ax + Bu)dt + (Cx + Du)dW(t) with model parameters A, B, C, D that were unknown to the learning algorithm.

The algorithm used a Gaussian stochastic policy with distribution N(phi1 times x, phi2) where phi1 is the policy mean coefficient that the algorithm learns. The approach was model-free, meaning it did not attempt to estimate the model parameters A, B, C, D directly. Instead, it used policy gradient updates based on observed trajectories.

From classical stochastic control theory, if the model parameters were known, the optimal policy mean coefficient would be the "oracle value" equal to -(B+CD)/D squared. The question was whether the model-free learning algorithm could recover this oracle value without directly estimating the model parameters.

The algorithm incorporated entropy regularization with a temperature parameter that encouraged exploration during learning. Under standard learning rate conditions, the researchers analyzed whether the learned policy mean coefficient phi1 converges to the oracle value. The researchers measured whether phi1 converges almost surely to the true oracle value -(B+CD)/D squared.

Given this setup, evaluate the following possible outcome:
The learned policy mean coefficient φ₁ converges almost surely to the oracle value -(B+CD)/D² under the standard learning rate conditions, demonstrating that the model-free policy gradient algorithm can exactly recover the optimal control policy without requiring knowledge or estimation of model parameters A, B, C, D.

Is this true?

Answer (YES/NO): YES